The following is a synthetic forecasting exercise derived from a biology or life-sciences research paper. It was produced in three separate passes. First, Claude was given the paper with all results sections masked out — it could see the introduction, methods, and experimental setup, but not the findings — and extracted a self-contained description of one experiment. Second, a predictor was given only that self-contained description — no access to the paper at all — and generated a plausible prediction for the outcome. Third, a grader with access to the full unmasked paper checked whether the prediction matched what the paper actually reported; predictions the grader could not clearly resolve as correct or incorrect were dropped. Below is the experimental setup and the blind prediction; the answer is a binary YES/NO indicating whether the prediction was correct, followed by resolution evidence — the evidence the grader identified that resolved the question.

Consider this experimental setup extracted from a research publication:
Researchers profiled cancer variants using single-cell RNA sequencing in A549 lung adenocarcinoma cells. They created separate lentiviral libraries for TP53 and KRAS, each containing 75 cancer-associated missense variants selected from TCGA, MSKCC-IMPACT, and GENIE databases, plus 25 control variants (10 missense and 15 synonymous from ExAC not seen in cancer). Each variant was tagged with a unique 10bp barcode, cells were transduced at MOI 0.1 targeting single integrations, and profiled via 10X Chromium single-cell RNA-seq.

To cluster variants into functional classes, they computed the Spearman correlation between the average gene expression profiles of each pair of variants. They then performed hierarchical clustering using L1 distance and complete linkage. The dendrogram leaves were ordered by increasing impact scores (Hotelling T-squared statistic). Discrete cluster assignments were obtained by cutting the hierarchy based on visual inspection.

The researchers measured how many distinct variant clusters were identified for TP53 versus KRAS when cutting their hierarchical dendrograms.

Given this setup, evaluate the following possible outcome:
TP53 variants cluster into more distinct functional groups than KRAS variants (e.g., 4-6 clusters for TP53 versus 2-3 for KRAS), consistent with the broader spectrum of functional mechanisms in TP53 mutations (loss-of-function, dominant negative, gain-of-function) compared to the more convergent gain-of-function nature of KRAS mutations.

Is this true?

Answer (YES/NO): NO